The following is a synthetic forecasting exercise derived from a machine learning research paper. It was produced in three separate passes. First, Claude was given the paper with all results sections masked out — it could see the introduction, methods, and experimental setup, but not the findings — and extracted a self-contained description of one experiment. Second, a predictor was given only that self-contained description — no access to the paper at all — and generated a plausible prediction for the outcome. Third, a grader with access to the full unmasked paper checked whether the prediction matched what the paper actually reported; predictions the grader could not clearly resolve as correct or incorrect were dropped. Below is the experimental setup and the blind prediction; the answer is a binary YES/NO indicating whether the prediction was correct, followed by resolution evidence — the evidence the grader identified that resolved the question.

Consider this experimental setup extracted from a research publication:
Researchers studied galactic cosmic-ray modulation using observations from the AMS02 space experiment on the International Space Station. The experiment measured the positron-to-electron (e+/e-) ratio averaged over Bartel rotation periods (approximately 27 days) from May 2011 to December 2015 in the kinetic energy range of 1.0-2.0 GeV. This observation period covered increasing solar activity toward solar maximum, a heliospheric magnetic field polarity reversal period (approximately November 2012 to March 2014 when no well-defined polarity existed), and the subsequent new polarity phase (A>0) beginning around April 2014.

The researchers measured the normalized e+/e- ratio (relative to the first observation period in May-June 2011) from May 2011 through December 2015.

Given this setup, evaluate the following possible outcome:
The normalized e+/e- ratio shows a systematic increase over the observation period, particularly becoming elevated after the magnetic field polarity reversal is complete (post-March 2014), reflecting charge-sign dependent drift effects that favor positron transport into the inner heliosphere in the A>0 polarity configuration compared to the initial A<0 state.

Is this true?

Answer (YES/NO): NO